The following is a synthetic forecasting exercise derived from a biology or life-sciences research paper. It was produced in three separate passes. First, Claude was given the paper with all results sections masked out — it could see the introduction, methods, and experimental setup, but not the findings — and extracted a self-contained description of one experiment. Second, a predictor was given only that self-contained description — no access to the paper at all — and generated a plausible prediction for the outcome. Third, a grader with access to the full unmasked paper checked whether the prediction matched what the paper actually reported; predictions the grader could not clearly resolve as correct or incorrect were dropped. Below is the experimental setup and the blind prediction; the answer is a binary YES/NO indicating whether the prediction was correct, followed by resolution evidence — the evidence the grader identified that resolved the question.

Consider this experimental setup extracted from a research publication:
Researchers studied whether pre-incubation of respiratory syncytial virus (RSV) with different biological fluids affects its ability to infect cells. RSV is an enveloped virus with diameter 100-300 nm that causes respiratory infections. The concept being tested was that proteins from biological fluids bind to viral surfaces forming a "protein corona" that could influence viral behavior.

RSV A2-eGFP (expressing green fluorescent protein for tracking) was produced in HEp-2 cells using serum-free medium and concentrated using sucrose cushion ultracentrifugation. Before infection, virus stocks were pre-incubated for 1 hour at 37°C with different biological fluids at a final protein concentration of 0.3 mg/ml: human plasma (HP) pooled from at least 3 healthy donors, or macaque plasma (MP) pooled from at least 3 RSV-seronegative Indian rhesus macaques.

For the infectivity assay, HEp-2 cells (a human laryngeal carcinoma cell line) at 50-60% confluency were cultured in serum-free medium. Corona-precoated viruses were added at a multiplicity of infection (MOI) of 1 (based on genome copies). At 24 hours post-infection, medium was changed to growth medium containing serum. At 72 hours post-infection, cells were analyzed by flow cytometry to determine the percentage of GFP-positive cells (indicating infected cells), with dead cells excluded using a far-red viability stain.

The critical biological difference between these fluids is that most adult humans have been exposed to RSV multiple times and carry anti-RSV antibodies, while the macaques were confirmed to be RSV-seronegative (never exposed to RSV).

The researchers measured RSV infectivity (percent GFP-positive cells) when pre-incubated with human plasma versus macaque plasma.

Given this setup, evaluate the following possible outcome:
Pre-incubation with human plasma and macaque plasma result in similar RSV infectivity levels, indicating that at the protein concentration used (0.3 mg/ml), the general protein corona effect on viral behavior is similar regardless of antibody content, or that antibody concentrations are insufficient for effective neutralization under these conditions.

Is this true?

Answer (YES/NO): NO